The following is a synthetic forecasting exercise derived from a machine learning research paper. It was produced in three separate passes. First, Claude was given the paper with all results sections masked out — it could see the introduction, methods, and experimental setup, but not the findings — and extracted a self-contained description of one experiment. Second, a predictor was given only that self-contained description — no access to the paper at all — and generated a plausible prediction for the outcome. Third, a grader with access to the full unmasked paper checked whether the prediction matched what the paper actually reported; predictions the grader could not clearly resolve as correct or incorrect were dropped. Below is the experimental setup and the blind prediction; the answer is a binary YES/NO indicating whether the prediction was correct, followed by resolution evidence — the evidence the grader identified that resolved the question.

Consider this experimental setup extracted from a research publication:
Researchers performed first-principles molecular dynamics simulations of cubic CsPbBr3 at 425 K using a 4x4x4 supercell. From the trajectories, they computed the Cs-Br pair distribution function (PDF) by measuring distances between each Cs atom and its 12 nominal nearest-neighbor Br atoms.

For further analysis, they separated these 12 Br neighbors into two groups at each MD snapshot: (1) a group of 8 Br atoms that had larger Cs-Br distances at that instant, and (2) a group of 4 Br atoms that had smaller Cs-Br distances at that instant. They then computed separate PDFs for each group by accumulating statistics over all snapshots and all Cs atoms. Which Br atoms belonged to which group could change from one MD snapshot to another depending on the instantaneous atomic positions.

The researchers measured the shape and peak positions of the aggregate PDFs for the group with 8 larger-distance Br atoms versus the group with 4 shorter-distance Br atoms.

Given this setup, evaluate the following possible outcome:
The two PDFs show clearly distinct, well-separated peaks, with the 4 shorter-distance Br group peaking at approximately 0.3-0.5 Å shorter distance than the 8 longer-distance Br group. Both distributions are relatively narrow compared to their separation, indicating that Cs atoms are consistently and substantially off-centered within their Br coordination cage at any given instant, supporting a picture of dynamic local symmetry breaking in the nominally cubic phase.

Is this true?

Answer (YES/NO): NO